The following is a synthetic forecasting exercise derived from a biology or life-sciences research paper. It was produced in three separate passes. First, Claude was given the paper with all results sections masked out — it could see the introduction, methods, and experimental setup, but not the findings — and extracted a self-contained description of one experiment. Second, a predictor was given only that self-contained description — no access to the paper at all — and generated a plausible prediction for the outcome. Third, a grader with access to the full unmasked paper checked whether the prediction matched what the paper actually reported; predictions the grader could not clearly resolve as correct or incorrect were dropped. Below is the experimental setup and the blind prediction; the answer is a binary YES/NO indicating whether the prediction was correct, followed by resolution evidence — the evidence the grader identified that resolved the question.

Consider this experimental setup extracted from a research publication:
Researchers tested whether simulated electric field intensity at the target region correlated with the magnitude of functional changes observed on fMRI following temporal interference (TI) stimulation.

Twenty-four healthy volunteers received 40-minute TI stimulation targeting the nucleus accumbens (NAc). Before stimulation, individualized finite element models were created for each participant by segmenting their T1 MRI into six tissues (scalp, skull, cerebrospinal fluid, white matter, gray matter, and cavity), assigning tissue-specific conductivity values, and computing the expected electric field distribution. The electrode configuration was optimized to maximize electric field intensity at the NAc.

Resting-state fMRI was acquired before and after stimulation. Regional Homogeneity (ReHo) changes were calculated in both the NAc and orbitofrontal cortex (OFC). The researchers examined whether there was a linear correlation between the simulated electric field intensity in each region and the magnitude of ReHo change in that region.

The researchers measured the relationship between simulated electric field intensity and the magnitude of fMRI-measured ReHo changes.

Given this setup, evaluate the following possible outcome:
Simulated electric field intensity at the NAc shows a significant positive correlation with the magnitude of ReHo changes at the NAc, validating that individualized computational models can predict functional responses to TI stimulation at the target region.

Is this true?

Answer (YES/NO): NO